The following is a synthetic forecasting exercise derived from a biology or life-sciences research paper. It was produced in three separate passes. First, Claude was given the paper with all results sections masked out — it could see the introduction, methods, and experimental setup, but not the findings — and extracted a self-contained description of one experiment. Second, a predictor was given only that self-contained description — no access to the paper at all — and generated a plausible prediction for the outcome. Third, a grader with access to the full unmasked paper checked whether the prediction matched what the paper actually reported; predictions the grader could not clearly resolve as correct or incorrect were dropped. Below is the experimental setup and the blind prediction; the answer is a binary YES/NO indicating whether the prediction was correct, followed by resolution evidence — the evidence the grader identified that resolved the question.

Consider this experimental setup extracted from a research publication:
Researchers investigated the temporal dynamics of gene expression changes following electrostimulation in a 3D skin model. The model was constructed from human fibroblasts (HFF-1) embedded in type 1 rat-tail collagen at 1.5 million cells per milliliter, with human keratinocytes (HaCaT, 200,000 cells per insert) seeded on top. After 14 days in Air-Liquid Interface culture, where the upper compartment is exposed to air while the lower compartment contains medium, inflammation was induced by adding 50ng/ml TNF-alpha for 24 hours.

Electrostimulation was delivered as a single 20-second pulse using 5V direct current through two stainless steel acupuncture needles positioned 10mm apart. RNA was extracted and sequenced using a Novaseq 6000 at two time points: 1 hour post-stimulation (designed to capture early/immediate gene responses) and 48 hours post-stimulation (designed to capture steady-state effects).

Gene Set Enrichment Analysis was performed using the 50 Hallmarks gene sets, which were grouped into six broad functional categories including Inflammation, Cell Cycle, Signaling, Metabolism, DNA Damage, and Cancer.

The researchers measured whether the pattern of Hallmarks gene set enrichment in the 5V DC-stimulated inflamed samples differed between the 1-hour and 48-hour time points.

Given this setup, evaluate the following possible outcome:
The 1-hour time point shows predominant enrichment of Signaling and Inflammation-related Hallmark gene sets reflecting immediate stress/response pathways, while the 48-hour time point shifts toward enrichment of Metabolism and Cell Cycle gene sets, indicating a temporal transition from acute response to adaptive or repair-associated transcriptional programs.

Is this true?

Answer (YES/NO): NO